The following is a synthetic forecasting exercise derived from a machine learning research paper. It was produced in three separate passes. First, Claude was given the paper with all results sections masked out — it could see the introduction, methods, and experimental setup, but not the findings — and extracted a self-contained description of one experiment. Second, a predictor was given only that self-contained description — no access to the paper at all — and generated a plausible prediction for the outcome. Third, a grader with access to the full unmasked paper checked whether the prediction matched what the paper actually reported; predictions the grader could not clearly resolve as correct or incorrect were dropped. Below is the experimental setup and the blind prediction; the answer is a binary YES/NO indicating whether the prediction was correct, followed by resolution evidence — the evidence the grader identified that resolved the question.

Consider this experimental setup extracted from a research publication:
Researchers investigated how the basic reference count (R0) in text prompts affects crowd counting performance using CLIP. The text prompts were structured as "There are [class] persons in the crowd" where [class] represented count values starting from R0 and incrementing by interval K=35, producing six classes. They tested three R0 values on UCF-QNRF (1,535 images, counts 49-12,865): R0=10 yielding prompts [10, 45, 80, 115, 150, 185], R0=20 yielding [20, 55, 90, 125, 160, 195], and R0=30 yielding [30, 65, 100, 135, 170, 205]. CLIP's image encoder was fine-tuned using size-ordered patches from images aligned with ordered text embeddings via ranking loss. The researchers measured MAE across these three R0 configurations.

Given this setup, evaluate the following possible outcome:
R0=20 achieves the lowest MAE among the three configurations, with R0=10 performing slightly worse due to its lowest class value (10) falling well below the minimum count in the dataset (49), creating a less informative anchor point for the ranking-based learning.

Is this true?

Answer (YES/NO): NO